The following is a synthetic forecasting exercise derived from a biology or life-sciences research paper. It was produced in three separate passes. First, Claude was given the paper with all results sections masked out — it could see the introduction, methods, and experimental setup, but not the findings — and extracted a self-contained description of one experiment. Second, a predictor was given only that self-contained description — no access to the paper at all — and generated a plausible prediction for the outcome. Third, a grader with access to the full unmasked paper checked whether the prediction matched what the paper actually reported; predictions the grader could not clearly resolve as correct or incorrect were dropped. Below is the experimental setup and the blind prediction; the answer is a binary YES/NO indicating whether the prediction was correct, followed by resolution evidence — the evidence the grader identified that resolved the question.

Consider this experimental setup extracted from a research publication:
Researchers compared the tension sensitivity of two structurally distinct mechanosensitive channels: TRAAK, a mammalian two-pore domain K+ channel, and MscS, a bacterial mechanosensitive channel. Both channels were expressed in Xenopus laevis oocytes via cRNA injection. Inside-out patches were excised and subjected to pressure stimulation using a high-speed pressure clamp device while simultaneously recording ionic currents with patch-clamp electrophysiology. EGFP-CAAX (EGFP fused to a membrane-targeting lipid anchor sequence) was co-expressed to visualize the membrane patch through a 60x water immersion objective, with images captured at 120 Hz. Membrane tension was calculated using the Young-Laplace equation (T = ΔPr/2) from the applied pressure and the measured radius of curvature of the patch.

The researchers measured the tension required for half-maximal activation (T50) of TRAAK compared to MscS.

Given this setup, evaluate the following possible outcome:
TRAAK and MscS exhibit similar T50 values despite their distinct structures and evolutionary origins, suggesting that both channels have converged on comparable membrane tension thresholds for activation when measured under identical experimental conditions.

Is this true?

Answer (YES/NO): NO